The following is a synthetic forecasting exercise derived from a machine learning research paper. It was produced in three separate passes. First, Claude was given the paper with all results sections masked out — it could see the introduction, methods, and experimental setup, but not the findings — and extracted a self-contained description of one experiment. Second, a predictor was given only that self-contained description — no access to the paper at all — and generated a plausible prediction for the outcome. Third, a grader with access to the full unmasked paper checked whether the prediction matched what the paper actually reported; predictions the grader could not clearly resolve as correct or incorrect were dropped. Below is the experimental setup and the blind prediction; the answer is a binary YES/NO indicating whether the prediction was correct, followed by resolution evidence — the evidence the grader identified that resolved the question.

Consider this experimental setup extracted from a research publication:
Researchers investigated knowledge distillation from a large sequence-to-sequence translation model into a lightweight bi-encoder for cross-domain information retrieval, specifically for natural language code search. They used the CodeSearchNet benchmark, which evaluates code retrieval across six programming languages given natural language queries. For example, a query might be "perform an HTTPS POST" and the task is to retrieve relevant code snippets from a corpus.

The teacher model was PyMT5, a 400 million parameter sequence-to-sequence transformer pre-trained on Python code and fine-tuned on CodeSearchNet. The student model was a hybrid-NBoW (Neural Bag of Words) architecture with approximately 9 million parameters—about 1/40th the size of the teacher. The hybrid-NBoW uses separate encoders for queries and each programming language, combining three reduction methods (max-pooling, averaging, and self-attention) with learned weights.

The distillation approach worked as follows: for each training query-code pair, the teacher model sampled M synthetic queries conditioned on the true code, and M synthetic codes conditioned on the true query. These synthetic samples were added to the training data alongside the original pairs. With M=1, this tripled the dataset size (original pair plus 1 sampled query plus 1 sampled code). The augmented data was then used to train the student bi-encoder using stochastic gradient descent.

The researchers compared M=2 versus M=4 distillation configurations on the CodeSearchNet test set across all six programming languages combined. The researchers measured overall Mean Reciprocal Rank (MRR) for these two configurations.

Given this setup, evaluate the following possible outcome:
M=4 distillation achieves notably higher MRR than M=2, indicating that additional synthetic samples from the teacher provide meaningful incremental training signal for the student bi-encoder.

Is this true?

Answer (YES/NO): NO